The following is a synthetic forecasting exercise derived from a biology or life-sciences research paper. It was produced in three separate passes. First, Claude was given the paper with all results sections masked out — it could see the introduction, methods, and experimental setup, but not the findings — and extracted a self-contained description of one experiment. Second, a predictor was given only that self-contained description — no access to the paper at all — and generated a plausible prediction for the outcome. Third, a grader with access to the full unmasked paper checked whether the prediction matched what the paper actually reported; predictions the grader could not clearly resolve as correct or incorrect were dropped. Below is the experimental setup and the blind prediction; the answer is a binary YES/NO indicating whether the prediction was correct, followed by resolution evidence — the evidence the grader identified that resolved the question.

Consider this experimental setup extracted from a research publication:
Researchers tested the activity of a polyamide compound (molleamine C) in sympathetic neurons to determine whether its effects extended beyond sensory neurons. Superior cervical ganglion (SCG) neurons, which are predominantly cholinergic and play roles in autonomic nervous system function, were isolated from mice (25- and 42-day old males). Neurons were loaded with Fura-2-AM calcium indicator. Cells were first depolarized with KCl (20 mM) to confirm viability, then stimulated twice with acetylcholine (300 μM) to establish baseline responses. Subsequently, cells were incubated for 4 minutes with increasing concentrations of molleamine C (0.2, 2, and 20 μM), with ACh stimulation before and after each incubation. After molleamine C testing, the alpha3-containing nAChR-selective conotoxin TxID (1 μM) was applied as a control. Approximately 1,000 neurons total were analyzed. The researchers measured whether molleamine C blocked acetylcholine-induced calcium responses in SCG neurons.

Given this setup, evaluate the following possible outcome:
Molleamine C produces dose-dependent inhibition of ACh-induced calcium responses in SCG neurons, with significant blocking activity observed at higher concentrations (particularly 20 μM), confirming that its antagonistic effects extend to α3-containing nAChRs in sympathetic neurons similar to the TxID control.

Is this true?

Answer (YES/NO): YES